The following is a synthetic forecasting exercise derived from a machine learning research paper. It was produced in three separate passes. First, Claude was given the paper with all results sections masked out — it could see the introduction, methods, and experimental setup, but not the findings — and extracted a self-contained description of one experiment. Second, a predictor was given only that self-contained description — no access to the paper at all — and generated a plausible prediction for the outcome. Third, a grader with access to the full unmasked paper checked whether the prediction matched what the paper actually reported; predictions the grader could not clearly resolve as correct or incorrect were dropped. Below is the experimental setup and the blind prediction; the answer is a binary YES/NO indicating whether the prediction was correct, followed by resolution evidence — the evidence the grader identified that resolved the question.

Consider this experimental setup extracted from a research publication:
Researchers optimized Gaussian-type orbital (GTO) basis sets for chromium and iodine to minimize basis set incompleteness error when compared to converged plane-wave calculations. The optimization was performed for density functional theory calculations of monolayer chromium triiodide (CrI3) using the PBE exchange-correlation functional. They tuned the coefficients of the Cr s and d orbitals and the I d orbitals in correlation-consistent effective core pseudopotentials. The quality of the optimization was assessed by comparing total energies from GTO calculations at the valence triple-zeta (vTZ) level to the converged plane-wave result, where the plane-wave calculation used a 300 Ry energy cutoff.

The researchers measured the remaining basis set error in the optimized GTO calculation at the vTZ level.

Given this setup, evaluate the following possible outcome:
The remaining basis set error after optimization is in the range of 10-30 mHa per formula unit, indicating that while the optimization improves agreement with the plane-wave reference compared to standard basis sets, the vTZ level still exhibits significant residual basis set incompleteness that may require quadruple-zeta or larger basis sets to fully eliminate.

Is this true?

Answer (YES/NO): NO